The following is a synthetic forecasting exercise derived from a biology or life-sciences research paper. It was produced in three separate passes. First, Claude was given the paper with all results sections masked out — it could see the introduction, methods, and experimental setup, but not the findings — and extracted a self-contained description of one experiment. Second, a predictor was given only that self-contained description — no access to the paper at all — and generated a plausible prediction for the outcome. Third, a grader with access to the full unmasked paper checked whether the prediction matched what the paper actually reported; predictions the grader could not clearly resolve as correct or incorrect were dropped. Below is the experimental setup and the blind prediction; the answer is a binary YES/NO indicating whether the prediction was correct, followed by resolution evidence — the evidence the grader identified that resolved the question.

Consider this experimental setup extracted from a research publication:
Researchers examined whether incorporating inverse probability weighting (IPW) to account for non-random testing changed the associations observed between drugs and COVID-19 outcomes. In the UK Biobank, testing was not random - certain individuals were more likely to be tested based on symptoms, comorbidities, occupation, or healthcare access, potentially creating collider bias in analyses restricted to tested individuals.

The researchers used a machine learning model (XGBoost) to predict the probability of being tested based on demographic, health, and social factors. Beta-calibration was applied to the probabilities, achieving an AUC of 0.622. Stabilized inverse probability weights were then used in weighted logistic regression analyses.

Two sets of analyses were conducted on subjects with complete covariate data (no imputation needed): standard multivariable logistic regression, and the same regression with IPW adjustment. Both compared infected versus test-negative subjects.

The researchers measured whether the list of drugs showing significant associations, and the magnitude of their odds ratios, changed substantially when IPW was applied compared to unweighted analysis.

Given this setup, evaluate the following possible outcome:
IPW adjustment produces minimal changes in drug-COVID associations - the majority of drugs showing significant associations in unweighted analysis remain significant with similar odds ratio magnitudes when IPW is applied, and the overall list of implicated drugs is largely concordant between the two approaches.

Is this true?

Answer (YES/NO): YES